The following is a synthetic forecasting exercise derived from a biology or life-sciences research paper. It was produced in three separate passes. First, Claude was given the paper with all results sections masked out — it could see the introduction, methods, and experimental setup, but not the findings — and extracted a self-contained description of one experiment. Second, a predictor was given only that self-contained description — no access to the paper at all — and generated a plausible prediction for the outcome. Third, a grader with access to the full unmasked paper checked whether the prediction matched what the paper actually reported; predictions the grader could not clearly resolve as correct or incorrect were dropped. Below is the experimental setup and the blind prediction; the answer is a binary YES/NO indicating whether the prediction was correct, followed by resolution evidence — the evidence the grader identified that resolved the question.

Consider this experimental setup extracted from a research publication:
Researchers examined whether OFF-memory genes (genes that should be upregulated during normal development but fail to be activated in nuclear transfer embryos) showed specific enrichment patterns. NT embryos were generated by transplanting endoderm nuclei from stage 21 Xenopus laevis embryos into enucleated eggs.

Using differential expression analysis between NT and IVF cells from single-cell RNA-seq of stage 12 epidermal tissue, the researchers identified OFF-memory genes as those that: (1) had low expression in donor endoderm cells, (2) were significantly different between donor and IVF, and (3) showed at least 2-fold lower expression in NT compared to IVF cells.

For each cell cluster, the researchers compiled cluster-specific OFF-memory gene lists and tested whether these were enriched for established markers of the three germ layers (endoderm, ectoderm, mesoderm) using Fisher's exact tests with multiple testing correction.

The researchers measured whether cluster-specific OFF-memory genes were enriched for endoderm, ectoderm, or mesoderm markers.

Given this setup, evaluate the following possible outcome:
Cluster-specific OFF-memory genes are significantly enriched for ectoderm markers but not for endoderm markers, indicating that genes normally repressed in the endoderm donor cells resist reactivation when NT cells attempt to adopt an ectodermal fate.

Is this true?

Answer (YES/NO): YES